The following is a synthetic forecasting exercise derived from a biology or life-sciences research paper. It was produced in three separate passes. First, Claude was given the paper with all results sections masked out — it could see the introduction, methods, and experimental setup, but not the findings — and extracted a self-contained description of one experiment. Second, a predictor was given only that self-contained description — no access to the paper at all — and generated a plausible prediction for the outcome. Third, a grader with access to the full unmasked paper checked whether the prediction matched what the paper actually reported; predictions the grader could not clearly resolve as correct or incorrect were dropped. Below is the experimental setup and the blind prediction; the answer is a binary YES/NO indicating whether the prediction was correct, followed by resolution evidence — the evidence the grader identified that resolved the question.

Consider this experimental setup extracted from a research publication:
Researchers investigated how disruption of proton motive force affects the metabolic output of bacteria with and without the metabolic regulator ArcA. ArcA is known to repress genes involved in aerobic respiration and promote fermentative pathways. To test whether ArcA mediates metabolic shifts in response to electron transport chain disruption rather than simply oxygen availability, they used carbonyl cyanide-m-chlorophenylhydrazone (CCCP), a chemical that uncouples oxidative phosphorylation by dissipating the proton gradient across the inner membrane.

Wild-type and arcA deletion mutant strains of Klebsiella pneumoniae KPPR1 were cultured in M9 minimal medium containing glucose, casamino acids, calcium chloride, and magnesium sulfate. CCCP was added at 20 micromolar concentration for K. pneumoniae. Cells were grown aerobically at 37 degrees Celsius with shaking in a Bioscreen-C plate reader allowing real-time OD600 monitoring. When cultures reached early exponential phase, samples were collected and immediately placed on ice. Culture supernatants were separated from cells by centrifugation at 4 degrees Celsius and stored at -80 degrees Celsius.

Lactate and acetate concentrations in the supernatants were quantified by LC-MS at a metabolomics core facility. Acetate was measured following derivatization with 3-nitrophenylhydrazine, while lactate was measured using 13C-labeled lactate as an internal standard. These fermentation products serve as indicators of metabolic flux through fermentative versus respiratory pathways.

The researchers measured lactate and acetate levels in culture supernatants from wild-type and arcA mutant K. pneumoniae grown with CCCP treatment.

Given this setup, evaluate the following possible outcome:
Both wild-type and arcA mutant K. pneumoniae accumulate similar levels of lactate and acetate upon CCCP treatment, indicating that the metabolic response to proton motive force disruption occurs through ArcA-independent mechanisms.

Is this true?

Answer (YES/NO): NO